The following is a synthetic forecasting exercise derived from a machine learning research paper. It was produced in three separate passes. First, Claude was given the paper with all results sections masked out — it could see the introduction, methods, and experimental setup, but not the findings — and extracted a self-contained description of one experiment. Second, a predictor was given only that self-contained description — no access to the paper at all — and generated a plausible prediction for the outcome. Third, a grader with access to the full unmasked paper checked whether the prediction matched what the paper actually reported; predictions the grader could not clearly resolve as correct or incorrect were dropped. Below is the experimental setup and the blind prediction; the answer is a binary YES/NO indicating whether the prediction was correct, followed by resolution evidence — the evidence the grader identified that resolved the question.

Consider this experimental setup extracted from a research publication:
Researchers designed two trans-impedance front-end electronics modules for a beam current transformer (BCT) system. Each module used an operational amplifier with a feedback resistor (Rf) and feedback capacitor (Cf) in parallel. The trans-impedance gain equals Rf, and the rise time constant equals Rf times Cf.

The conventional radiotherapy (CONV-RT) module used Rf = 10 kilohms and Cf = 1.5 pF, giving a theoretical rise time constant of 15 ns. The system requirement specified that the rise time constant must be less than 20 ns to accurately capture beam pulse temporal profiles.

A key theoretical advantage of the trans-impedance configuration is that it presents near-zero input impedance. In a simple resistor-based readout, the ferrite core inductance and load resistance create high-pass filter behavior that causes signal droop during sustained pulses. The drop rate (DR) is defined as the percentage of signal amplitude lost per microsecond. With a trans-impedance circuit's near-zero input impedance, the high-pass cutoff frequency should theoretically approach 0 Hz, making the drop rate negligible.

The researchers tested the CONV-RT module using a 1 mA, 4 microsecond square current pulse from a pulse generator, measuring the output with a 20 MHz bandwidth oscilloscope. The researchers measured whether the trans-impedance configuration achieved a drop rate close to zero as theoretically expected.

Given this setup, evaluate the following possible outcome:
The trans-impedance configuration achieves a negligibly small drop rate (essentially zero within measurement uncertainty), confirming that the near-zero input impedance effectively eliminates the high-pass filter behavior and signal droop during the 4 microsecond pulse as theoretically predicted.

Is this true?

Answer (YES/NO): NO